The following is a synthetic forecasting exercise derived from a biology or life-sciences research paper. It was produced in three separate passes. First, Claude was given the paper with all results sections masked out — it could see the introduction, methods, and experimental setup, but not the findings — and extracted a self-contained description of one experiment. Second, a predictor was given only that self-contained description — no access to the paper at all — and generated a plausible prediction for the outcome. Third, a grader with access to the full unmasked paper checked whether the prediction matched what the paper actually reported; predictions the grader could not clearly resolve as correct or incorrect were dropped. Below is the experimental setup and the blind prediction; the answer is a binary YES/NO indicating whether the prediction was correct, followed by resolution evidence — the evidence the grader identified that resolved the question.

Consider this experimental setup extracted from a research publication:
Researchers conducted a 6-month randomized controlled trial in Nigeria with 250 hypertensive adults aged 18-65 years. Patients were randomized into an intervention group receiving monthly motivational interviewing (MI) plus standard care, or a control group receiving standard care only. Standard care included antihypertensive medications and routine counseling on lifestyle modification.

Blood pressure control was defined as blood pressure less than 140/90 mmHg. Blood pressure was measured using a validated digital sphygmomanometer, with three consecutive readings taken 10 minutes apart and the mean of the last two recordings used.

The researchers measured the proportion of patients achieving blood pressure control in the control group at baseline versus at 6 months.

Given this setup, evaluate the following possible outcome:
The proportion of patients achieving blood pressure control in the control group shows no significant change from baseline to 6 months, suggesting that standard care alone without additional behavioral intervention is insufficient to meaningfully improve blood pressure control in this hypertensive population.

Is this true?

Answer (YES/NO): NO